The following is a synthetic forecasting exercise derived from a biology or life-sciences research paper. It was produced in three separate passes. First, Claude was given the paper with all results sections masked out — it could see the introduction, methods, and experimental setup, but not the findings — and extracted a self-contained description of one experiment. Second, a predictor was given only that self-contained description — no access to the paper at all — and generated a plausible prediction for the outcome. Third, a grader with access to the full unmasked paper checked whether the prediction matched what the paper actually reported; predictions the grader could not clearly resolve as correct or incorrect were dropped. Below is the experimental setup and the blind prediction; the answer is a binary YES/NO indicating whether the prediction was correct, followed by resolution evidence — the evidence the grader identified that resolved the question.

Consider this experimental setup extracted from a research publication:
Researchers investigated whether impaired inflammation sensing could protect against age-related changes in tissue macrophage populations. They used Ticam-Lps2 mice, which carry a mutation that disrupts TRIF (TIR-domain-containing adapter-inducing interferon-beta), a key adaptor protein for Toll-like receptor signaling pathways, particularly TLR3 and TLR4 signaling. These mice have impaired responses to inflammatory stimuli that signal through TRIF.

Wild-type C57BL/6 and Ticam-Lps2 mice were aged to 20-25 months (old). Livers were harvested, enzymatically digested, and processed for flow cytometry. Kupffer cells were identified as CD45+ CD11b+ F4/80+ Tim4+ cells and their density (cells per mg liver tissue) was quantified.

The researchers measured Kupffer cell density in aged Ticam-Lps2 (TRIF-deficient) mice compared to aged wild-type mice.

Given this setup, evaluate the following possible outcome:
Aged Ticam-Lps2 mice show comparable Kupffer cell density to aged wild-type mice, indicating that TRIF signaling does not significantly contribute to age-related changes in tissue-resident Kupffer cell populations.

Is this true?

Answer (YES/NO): NO